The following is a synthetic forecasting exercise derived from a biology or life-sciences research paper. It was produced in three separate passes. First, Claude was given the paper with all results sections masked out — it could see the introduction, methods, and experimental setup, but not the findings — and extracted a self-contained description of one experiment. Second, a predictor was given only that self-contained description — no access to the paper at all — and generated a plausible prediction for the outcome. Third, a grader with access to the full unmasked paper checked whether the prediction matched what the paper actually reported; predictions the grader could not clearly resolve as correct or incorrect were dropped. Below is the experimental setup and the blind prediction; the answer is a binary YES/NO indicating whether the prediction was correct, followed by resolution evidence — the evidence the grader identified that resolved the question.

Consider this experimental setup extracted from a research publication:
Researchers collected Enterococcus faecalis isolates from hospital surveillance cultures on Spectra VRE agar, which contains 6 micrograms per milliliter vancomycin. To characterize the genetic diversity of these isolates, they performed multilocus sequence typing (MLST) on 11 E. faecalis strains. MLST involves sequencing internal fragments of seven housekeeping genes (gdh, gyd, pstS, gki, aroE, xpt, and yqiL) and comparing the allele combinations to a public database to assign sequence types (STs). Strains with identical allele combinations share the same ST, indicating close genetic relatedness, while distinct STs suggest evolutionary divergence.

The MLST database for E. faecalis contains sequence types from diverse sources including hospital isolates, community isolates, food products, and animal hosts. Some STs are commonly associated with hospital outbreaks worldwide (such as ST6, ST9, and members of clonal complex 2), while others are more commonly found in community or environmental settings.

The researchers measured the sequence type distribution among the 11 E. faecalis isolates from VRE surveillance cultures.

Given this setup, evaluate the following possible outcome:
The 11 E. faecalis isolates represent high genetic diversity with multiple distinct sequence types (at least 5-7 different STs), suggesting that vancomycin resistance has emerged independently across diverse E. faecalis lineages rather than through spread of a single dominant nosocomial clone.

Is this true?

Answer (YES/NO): NO